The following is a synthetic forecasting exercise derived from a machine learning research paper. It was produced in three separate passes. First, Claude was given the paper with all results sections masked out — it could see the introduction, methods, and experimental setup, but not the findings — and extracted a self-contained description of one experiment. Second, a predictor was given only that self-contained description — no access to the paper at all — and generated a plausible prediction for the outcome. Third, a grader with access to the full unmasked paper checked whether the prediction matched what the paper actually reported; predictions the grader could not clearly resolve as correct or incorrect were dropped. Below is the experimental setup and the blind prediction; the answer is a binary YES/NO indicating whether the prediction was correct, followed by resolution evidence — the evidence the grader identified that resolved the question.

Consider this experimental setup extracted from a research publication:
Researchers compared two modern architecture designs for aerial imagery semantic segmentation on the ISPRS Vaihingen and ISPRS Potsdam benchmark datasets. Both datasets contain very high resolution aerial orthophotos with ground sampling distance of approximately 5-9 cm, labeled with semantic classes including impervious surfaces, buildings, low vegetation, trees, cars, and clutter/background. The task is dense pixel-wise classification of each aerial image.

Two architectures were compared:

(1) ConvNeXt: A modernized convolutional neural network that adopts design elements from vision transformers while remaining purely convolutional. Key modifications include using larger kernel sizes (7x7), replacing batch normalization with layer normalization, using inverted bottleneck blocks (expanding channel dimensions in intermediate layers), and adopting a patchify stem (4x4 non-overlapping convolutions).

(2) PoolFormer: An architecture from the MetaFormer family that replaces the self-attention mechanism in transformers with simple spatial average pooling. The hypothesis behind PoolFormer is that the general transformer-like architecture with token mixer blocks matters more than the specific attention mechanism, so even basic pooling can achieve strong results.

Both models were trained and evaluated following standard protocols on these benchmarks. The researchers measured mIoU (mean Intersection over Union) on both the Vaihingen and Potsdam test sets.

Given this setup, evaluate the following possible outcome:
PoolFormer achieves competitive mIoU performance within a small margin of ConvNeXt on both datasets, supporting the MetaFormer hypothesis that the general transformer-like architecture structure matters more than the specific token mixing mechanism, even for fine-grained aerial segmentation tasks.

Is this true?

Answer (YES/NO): YES